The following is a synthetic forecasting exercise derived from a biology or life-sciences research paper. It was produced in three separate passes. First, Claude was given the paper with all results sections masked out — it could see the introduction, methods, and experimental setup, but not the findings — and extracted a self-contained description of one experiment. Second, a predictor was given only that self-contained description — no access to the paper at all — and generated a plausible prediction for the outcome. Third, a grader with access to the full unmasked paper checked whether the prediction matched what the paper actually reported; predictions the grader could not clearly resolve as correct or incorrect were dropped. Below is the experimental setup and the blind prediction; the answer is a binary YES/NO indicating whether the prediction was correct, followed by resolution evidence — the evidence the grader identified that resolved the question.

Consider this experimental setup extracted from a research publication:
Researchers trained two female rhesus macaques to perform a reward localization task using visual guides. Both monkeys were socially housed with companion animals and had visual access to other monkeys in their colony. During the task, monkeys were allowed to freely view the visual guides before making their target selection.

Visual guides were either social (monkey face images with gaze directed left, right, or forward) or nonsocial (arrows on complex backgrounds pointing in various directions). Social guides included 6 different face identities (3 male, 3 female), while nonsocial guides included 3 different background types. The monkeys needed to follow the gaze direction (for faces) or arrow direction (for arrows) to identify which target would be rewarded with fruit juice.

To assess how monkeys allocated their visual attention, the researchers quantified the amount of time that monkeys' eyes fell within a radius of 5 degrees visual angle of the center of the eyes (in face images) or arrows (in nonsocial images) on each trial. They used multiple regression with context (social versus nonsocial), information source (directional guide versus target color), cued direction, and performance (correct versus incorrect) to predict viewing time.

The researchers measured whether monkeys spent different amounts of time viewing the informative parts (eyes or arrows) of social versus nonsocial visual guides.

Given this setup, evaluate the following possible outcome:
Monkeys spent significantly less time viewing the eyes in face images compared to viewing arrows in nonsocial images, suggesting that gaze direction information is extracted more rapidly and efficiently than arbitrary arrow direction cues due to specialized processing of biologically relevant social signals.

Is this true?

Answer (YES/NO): NO